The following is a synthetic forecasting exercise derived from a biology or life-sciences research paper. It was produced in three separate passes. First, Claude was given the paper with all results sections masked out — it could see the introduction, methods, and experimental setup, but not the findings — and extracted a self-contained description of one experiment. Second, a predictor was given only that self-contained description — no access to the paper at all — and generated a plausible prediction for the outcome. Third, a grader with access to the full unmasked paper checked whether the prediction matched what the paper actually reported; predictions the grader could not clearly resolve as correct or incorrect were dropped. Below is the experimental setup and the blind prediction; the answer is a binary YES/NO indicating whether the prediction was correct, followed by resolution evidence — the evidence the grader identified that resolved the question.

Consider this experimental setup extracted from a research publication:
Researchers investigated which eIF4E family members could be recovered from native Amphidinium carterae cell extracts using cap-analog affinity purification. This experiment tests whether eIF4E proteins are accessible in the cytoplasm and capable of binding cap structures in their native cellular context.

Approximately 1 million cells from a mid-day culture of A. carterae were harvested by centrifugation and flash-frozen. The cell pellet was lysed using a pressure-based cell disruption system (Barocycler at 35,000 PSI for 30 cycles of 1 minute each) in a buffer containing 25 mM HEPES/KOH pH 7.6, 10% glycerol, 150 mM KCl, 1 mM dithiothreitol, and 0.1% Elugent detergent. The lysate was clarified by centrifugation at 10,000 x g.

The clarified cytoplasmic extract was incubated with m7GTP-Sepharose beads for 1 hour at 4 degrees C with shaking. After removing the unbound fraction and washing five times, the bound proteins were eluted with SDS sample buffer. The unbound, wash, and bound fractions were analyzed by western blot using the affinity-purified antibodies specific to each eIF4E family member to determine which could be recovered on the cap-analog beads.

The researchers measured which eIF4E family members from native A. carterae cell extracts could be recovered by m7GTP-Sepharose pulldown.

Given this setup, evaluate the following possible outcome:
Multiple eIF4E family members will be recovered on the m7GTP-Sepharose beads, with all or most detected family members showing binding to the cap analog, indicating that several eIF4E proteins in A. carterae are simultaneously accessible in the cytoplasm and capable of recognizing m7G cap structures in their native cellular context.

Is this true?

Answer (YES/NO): NO